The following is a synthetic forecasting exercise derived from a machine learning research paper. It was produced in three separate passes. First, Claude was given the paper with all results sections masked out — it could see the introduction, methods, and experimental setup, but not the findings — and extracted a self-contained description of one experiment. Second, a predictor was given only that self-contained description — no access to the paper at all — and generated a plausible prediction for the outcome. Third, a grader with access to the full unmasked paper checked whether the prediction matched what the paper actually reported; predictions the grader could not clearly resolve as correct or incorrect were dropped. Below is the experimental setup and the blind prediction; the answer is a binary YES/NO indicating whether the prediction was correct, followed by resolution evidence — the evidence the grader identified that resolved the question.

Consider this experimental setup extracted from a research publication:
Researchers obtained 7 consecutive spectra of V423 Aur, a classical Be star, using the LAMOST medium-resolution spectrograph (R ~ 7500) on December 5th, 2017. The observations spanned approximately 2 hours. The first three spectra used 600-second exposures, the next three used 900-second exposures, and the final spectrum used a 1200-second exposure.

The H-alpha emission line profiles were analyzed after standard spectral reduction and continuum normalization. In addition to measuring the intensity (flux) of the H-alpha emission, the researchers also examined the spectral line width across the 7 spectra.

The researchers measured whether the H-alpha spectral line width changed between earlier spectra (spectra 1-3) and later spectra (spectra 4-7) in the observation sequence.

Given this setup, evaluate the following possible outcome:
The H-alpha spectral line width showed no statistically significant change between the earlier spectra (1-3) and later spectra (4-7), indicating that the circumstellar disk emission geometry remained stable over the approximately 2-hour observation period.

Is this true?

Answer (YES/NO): NO